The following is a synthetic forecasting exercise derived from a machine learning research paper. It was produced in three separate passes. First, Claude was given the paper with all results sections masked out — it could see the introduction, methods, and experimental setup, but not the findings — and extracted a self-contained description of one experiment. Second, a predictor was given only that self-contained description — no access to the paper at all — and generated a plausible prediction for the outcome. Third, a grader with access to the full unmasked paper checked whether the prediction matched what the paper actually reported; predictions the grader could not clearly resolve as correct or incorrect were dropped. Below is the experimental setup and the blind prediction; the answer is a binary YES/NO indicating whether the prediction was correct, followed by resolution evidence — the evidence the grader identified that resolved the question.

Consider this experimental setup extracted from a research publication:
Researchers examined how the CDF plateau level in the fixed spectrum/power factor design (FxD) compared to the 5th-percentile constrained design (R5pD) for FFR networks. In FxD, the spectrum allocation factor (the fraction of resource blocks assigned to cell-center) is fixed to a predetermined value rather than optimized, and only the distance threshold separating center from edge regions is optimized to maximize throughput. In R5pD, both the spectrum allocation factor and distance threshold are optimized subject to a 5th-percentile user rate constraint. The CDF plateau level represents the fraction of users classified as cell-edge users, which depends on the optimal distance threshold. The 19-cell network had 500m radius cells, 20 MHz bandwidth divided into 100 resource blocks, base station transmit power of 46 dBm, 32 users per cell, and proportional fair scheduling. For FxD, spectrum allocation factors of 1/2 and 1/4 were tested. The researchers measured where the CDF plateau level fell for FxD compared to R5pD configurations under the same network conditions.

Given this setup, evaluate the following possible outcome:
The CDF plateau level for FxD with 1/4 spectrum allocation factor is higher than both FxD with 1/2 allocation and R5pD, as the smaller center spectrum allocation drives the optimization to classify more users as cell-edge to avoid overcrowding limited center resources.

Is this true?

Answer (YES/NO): NO